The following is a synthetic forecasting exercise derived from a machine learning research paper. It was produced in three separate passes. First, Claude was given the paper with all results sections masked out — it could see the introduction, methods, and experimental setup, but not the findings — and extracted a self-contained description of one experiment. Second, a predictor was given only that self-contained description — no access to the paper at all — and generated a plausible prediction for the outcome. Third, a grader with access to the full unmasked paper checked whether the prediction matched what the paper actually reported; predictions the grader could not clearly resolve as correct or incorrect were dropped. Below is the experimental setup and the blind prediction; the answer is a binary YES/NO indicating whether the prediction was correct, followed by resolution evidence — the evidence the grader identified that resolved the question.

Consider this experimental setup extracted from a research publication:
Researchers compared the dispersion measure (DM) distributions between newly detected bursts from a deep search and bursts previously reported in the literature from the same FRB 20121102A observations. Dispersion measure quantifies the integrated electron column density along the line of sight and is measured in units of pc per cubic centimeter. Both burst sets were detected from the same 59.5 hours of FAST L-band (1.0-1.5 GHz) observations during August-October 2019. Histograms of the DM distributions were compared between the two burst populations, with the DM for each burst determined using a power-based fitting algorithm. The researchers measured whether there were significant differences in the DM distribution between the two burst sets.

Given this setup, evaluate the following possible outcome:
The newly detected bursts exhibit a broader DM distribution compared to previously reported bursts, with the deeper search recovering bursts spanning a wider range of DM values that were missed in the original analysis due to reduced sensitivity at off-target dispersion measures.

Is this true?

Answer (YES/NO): NO